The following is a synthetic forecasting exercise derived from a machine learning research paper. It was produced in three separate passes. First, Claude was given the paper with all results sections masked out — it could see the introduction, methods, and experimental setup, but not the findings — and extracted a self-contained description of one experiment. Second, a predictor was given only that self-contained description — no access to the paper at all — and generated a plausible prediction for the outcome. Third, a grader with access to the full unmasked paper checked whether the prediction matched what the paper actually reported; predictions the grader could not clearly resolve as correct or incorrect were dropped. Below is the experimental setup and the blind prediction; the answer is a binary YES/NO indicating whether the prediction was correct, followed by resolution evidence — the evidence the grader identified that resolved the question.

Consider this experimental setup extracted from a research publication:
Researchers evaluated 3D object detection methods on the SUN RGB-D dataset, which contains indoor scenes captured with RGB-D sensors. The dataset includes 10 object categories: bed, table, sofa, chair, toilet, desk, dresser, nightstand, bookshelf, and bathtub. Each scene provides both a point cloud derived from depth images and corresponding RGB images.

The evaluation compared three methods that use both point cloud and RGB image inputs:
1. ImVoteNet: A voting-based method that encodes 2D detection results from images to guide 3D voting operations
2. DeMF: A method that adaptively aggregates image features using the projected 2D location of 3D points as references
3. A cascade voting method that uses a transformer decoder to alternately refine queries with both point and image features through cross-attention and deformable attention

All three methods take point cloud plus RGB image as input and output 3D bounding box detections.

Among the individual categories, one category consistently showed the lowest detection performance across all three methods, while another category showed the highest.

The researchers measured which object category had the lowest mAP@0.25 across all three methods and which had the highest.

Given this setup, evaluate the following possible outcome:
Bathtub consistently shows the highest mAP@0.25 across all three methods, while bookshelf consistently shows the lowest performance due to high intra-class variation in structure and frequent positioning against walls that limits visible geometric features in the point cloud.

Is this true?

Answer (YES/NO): NO